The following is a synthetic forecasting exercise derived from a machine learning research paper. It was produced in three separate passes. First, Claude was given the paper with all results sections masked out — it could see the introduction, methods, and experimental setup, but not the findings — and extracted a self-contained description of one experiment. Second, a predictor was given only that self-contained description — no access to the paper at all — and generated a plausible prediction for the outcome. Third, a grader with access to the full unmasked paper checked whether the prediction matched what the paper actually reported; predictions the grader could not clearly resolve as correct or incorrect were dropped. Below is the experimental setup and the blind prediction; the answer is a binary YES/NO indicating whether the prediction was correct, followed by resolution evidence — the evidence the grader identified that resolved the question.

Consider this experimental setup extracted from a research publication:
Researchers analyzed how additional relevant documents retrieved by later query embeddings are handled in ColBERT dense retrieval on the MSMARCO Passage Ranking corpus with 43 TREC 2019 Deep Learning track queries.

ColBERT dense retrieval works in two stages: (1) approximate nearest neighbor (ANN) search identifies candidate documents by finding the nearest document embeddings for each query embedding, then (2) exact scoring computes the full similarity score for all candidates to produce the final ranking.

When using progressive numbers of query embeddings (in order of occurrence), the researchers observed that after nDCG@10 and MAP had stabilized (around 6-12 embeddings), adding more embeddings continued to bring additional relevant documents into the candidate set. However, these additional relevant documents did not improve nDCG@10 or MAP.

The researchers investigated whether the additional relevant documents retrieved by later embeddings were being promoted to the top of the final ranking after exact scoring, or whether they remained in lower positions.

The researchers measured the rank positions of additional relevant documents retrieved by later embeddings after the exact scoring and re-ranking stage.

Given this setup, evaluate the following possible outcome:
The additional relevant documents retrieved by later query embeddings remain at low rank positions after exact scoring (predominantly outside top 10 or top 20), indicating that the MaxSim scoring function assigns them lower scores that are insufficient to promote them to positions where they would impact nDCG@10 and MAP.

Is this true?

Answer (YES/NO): YES